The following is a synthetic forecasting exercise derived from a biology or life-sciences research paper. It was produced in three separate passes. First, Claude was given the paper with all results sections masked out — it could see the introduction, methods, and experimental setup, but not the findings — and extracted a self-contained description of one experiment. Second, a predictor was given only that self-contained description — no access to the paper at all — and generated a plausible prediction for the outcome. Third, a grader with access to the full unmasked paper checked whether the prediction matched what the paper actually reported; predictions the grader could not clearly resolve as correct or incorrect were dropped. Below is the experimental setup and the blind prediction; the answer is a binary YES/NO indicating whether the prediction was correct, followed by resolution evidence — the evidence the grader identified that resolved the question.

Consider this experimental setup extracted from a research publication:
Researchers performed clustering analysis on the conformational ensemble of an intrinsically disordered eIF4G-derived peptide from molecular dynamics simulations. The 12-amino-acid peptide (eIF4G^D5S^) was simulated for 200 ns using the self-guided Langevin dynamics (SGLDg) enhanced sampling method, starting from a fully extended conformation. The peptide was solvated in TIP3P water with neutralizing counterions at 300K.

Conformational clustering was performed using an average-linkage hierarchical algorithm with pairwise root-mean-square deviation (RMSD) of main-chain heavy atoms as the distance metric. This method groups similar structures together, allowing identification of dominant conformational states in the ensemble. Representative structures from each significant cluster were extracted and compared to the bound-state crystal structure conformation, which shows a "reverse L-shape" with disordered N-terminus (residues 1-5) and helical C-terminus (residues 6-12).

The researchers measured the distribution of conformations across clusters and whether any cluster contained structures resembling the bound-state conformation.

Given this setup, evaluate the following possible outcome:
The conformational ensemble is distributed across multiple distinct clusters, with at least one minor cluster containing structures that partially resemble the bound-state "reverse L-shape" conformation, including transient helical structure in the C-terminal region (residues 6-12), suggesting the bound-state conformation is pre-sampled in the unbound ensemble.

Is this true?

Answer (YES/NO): NO